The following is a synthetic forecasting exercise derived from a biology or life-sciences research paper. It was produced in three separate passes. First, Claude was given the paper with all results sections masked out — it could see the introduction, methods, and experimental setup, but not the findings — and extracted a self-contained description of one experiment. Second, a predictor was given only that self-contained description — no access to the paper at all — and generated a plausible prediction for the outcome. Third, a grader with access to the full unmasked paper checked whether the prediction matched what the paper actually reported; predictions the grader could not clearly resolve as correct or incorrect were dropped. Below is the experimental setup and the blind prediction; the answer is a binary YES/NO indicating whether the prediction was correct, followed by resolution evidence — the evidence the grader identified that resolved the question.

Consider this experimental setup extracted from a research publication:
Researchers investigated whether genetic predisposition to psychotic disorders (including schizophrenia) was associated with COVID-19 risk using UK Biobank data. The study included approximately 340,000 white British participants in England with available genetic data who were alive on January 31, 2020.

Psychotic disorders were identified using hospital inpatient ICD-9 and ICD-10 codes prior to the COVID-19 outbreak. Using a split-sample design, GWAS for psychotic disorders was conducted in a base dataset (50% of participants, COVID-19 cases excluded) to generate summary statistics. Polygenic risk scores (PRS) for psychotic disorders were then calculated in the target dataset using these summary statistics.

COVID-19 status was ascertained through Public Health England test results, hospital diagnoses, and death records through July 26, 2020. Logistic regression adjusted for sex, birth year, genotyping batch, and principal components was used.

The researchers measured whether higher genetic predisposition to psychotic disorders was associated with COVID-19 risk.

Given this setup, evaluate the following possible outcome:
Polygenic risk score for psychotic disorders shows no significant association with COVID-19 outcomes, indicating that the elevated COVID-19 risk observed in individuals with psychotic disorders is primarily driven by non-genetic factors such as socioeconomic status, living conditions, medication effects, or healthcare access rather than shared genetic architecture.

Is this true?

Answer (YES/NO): NO